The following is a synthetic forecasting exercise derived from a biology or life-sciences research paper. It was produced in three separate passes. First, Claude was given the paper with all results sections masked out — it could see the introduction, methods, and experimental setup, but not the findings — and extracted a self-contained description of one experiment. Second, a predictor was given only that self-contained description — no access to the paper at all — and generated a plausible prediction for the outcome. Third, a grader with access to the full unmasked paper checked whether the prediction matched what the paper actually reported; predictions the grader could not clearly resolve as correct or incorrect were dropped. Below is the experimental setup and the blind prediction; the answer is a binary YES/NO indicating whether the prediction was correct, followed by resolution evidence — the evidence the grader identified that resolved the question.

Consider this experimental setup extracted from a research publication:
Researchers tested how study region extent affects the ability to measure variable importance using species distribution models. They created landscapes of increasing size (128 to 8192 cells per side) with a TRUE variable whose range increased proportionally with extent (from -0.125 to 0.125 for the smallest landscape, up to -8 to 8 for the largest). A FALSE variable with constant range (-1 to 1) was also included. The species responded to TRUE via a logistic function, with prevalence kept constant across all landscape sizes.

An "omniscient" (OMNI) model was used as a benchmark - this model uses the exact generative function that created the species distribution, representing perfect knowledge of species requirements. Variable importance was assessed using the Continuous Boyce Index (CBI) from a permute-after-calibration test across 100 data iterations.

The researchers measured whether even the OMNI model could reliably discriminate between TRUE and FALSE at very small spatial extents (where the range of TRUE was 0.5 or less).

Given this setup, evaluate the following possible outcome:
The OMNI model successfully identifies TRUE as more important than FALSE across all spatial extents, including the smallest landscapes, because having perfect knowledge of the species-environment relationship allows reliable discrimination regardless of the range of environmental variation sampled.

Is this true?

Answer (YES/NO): NO